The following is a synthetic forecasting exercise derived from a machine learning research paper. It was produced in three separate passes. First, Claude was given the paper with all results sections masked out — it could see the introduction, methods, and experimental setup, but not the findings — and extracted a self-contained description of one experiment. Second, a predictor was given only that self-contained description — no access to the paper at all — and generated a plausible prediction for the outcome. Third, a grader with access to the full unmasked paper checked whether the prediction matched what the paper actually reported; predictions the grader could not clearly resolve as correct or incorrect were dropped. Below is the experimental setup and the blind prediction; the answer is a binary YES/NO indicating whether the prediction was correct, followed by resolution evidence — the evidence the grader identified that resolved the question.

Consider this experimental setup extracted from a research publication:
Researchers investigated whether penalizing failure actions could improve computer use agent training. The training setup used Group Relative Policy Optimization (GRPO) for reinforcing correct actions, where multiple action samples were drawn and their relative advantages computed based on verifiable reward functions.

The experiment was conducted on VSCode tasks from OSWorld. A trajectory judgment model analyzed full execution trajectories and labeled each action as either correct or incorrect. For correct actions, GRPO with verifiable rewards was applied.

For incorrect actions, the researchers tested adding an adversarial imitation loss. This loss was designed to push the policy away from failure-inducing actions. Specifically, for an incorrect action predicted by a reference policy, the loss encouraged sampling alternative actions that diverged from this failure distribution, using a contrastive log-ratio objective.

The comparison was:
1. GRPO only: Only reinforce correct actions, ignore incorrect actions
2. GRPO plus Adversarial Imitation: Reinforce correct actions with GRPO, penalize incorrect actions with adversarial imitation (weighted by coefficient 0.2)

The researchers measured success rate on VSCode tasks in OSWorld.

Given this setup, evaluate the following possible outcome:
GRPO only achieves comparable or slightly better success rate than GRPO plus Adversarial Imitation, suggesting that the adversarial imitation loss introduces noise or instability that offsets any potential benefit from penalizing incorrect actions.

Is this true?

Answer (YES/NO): NO